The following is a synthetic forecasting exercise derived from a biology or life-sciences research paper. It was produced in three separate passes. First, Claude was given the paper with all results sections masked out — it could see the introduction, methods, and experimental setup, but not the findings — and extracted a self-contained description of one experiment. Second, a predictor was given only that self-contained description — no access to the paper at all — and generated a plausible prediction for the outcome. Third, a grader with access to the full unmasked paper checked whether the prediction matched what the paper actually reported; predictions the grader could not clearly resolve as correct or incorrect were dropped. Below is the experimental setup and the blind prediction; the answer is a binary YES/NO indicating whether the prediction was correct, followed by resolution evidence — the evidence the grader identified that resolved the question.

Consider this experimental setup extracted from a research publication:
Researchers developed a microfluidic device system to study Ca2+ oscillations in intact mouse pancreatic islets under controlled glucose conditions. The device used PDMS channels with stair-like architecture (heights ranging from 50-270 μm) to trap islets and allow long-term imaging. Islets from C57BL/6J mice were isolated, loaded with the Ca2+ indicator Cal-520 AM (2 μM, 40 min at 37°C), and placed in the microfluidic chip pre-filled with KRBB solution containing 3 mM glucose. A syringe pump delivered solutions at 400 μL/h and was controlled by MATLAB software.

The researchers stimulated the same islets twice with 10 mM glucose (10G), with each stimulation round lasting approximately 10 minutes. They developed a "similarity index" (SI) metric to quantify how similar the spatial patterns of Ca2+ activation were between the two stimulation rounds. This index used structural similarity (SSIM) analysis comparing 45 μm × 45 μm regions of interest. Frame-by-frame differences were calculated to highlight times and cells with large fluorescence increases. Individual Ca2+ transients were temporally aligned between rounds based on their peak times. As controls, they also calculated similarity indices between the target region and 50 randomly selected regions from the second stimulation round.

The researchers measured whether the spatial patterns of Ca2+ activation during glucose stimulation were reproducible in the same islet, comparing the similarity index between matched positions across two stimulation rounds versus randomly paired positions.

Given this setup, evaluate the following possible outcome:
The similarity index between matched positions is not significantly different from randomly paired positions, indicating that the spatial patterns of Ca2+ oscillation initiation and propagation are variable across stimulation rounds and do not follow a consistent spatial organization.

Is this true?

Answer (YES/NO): NO